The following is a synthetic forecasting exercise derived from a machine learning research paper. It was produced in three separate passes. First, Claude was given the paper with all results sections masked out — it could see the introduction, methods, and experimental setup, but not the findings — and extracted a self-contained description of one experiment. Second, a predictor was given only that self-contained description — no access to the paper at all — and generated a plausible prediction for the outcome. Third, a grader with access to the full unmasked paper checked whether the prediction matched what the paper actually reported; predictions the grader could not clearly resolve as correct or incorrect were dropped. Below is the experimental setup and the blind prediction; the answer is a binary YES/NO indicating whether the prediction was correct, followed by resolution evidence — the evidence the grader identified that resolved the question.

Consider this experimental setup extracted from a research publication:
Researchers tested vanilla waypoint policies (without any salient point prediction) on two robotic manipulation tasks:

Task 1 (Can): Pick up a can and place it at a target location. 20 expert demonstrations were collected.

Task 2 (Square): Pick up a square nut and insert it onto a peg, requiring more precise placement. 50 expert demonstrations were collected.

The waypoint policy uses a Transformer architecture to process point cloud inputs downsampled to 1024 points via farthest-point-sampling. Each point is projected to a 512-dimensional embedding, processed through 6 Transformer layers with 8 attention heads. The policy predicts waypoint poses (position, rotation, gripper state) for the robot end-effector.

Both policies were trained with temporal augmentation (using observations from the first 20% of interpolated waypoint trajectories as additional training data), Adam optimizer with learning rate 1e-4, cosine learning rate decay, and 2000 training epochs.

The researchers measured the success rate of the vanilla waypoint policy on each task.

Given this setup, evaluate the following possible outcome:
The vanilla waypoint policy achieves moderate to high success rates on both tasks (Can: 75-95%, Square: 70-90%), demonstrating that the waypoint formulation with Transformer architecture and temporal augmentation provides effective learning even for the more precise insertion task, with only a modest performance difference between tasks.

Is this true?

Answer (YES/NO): NO